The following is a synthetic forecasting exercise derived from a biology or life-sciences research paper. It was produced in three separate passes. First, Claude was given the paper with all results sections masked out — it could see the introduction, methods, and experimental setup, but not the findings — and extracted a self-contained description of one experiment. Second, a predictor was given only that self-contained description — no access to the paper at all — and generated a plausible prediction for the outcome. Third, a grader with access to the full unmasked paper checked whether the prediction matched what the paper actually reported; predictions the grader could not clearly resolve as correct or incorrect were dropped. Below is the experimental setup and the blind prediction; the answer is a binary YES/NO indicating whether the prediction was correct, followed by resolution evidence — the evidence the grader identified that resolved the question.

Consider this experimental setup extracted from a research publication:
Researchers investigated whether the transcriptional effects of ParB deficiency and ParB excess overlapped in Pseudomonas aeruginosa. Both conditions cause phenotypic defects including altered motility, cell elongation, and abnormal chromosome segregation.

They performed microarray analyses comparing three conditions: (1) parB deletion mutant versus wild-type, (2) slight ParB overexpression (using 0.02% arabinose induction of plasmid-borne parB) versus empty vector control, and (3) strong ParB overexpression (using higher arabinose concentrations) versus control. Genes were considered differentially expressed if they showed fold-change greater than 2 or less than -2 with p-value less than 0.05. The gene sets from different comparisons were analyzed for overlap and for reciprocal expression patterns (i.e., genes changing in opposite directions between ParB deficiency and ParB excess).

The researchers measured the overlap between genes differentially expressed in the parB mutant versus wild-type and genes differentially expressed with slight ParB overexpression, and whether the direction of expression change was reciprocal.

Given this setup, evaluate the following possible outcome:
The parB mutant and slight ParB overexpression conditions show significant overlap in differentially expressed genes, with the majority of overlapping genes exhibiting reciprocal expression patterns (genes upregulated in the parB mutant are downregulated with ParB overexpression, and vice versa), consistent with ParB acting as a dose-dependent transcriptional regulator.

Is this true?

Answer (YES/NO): NO